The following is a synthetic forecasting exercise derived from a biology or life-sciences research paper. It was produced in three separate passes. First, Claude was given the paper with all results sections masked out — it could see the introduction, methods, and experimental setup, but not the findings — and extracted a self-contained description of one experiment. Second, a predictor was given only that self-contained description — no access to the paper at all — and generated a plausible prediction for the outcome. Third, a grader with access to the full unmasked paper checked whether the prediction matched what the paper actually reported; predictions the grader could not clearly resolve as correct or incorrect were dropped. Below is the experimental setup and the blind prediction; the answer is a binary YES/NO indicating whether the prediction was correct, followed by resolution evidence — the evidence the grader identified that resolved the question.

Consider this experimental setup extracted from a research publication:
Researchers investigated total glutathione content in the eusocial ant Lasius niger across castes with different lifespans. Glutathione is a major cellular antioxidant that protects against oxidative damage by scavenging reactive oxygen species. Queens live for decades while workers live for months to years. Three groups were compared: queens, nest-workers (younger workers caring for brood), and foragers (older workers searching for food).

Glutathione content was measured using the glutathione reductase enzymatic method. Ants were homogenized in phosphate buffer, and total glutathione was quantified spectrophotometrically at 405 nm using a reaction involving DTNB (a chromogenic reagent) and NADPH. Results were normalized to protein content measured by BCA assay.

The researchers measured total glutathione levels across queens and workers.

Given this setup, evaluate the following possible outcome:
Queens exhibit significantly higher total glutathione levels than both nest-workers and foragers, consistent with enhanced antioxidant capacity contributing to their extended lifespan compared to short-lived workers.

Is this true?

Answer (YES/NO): NO